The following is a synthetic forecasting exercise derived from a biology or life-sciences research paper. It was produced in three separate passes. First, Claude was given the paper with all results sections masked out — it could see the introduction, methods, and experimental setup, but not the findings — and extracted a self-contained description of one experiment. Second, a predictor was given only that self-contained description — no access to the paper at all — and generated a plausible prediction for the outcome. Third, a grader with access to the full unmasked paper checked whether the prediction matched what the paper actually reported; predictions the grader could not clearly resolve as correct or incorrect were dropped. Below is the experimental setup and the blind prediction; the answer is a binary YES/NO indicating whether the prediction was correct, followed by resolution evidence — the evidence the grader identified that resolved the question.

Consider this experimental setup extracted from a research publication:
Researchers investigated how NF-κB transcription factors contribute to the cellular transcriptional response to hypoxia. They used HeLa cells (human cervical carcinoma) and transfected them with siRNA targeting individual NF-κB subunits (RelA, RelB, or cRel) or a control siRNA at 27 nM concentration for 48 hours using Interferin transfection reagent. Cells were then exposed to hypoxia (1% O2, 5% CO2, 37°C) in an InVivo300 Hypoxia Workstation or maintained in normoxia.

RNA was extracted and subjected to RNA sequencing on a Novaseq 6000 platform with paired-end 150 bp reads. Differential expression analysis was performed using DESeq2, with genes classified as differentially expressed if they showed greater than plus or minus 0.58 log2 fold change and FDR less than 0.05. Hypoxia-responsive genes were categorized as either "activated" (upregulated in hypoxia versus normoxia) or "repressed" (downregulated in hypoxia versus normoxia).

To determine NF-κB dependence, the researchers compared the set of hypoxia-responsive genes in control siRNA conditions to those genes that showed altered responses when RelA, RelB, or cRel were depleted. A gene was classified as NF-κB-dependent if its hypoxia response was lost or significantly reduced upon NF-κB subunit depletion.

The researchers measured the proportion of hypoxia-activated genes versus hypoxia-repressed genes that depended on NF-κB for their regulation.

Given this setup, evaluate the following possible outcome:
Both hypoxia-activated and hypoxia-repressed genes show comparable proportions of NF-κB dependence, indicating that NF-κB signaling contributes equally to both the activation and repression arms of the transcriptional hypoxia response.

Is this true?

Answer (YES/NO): NO